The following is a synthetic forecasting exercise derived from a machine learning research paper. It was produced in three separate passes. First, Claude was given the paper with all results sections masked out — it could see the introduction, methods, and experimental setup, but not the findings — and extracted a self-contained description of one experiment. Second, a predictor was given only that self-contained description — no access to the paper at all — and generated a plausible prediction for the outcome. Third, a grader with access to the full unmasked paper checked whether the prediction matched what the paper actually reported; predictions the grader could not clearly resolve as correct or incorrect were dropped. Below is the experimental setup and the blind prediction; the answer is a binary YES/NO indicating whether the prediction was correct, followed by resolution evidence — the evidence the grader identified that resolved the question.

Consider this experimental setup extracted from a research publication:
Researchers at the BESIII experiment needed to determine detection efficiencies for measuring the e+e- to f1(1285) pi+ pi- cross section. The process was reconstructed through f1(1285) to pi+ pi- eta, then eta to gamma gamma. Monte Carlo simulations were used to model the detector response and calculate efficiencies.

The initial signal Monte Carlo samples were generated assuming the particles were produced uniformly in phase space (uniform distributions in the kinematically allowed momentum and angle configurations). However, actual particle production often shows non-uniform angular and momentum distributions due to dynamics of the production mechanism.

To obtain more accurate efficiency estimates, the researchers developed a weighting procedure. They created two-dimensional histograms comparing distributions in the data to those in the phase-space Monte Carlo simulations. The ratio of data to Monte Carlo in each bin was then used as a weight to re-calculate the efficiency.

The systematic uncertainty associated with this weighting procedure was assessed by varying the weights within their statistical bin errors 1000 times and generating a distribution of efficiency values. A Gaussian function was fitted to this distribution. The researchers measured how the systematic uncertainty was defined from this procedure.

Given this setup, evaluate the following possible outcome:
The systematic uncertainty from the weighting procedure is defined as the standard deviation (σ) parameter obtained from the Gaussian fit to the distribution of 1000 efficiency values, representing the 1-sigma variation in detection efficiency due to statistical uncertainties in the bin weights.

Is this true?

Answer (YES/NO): NO